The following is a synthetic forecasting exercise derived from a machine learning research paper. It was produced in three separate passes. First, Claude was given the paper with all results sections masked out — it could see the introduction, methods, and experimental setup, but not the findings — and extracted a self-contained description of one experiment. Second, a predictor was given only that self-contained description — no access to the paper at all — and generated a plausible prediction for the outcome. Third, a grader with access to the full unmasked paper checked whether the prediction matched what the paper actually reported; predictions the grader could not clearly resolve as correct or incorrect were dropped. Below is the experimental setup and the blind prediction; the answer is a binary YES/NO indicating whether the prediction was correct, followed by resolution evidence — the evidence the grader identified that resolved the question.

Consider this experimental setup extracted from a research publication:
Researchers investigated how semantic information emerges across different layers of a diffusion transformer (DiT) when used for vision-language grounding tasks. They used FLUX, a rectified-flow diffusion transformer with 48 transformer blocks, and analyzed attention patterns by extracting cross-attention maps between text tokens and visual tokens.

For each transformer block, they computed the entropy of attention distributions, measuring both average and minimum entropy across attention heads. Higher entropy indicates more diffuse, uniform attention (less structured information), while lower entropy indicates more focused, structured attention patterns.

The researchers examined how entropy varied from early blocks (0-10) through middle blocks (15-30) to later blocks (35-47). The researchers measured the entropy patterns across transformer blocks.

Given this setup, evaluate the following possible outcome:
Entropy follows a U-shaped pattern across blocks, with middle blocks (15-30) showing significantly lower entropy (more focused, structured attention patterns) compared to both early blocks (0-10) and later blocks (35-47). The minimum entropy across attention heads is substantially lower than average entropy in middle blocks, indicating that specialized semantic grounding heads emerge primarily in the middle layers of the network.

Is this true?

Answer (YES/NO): NO